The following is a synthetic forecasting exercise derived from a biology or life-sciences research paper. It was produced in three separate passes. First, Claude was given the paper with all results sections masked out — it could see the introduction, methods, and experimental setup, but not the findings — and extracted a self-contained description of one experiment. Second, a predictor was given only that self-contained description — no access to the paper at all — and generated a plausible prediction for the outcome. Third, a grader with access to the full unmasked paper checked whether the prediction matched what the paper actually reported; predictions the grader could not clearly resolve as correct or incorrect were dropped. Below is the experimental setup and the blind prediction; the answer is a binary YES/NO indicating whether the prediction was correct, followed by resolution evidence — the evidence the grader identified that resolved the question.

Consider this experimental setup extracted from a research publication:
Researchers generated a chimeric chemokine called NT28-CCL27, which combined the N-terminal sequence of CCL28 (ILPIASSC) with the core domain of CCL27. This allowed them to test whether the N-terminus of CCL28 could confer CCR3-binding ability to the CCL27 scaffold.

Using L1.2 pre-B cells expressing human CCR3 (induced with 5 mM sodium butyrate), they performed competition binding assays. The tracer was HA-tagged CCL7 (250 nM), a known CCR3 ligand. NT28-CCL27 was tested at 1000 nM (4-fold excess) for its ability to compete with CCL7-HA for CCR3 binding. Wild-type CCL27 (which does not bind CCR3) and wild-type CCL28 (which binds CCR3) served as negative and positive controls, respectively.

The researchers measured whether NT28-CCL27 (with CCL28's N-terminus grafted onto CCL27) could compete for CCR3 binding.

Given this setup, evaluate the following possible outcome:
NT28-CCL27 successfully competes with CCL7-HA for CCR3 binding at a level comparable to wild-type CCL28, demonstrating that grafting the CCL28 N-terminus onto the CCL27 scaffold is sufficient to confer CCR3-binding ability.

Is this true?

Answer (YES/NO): NO